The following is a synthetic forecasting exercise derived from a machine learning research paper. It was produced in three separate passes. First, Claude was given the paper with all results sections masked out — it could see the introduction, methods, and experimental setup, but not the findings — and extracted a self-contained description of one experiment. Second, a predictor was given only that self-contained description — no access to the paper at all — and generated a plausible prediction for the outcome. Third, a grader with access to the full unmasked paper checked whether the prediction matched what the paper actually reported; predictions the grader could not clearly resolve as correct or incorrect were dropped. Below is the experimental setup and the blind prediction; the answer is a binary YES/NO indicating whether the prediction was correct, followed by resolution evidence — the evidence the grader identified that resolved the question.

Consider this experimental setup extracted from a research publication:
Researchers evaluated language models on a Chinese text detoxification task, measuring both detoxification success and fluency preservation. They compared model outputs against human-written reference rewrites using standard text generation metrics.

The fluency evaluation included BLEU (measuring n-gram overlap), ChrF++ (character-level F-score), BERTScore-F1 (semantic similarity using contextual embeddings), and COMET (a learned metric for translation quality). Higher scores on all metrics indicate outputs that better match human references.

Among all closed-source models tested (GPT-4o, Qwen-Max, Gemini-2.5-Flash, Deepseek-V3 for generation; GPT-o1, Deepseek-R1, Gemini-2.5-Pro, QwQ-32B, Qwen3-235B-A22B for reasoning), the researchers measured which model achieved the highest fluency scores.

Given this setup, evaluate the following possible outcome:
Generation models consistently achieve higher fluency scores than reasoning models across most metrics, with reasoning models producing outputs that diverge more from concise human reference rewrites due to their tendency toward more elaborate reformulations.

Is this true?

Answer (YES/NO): NO